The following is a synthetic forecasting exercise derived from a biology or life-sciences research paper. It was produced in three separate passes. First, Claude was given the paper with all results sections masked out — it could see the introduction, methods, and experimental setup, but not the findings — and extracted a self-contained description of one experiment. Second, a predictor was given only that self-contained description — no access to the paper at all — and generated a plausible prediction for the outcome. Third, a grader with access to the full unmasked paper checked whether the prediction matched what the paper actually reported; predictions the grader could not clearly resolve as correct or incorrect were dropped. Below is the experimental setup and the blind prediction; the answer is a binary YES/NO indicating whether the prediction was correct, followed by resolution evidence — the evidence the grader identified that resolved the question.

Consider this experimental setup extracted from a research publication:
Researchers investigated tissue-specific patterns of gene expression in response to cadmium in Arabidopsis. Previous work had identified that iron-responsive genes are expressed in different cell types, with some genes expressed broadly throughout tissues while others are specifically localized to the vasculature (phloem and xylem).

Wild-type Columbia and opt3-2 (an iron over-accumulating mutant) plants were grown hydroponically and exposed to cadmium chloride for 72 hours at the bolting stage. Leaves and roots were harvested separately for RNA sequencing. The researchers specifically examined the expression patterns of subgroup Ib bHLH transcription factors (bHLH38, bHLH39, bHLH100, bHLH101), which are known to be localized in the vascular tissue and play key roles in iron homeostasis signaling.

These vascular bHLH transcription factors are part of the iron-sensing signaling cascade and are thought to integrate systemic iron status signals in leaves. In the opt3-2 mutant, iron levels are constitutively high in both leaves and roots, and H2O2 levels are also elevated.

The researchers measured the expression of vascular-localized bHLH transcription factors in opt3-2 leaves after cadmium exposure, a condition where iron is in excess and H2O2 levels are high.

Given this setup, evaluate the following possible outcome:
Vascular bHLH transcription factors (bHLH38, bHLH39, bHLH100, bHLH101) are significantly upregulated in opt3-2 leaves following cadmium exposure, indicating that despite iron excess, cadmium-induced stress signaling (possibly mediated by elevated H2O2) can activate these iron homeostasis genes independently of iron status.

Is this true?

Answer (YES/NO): NO